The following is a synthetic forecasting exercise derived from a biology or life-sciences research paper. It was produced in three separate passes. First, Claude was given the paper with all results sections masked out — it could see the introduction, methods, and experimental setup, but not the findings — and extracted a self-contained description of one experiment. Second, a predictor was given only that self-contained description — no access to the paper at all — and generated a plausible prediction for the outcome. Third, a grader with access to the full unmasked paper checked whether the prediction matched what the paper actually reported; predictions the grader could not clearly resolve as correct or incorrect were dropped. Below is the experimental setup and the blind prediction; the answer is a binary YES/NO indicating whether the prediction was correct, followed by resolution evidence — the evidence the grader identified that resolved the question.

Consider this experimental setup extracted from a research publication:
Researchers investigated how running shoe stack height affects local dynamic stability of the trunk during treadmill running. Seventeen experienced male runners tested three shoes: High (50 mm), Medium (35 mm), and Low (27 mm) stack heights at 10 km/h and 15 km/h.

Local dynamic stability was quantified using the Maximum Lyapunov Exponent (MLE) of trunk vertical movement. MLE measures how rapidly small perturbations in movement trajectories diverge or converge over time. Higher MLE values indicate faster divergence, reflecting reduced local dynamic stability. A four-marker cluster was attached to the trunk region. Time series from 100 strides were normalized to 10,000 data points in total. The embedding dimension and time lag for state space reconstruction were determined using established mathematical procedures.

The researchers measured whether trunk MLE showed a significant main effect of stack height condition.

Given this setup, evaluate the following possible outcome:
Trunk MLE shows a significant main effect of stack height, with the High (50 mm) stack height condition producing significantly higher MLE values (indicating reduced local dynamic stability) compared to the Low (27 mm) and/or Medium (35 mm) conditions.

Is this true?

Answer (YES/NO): NO